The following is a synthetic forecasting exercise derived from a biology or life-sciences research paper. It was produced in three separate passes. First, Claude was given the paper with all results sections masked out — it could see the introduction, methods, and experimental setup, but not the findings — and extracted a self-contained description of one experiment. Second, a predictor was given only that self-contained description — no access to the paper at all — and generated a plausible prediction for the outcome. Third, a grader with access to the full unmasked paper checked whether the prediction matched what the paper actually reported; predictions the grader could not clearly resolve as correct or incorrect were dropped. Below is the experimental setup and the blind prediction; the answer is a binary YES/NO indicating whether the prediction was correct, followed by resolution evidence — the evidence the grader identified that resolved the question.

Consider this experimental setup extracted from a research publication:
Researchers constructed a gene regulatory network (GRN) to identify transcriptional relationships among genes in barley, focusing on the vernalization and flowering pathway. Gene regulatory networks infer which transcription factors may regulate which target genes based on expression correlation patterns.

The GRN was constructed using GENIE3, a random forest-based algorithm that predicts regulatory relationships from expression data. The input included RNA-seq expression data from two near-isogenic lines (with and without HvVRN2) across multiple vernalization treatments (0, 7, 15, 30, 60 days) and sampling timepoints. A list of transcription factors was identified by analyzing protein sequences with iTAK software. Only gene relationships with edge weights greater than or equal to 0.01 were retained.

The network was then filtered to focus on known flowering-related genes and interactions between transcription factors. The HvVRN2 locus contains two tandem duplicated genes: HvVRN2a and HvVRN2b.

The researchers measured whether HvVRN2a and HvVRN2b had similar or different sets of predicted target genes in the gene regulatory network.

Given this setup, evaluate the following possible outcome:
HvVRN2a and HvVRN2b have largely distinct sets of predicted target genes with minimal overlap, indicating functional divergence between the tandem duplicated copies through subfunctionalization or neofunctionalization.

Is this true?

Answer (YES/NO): YES